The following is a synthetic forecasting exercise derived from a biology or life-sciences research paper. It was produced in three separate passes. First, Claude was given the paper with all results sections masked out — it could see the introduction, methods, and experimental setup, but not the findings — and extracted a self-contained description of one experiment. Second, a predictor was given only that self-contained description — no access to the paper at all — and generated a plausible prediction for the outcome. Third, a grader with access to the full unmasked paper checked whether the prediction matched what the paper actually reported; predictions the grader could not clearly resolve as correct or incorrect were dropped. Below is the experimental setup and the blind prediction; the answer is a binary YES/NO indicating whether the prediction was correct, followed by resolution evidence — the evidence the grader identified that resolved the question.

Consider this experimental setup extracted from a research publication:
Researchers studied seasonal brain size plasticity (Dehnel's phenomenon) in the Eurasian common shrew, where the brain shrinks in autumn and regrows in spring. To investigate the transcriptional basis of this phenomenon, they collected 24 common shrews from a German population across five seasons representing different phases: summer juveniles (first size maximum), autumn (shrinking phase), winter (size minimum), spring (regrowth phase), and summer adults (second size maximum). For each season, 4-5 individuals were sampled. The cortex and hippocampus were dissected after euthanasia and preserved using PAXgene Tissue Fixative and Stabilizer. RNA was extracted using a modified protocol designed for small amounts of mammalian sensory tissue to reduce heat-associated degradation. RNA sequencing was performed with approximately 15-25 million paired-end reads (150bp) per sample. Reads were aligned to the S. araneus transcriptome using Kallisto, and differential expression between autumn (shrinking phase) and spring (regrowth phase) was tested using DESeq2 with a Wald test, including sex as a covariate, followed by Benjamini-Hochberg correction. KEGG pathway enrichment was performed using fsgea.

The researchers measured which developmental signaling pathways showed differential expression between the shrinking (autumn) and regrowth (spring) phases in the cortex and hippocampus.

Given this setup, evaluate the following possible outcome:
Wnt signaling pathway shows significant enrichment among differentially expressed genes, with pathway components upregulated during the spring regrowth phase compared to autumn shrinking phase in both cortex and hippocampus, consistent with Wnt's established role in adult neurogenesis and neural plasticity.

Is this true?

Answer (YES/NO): NO